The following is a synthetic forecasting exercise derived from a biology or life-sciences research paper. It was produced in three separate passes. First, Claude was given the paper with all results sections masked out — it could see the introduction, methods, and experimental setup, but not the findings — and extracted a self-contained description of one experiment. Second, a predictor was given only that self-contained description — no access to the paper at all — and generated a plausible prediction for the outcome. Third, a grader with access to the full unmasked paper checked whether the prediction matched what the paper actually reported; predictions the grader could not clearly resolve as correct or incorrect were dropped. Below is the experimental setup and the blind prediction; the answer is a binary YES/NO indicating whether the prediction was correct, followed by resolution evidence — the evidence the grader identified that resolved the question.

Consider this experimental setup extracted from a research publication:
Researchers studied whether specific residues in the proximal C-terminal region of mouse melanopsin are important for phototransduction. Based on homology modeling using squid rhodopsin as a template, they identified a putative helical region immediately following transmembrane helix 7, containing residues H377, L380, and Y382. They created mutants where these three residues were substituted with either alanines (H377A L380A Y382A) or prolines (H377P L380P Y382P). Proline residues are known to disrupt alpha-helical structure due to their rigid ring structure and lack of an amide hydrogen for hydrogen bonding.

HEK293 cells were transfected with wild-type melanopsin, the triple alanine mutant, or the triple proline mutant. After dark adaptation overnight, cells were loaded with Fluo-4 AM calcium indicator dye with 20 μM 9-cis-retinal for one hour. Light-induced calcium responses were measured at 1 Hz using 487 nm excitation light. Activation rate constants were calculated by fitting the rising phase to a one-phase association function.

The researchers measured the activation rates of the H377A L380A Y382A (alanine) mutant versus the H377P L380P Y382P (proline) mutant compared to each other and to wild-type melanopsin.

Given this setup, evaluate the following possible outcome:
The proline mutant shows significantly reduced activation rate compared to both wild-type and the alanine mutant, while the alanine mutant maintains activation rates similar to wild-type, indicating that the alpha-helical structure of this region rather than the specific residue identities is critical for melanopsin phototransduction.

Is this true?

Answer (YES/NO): YES